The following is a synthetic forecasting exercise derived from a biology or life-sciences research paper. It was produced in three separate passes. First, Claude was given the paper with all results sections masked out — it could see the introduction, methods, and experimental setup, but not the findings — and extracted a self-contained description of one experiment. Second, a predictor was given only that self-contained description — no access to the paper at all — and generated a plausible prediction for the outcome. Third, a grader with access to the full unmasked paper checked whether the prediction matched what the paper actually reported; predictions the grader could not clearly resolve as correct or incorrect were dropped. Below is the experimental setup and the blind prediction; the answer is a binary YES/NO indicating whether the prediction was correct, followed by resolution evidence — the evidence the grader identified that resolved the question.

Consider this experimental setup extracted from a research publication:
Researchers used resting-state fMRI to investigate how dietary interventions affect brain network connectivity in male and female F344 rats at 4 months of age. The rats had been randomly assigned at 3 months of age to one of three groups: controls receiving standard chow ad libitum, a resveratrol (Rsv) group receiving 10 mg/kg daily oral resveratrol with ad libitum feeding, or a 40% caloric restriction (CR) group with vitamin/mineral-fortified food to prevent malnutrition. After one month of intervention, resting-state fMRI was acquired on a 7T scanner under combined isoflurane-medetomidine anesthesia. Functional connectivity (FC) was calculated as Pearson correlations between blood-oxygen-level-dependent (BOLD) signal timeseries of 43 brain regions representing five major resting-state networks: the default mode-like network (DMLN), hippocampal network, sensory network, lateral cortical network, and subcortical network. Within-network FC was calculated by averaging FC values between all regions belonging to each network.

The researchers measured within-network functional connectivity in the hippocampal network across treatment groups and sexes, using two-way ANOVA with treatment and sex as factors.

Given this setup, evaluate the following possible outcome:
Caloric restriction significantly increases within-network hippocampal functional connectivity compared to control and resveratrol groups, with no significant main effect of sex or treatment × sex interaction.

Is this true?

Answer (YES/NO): NO